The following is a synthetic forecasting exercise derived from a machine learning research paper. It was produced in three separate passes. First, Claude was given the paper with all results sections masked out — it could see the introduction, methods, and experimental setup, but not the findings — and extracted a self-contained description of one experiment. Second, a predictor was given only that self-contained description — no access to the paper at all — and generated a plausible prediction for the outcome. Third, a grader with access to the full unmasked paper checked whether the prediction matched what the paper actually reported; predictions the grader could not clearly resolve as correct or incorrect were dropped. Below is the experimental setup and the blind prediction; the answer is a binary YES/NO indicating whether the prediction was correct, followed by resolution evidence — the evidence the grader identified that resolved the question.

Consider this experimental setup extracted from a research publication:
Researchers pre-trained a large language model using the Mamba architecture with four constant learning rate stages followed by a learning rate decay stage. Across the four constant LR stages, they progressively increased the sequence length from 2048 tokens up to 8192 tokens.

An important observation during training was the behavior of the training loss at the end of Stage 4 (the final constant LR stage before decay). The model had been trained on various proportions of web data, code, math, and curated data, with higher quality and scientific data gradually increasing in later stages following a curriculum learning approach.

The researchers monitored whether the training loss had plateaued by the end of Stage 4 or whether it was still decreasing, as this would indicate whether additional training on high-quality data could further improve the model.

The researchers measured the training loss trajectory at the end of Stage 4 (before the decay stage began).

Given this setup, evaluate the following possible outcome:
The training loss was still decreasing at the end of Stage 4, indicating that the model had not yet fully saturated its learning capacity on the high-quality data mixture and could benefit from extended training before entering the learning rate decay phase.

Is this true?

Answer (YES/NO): YES